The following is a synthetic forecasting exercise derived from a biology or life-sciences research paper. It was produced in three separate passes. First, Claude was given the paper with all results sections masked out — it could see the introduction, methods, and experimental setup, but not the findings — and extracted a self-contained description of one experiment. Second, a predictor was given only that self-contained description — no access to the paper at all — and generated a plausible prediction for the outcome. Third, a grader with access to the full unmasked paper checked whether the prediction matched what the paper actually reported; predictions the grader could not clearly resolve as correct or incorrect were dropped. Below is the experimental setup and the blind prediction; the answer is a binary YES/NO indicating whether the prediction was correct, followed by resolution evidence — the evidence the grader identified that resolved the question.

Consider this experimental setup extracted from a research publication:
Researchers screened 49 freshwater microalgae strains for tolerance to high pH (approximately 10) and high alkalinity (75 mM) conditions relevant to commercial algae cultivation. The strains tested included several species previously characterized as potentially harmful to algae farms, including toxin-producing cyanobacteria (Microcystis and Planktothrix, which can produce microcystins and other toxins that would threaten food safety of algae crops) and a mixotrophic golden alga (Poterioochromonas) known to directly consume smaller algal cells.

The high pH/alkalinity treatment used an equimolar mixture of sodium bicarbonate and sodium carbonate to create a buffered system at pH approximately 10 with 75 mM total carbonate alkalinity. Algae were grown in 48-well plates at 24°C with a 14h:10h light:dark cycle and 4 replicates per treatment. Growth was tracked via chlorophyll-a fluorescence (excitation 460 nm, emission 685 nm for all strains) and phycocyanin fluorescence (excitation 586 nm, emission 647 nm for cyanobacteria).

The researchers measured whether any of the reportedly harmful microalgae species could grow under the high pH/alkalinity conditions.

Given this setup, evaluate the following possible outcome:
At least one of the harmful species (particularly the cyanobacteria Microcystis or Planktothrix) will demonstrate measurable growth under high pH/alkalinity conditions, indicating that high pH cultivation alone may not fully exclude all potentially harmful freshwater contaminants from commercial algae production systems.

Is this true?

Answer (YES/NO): NO